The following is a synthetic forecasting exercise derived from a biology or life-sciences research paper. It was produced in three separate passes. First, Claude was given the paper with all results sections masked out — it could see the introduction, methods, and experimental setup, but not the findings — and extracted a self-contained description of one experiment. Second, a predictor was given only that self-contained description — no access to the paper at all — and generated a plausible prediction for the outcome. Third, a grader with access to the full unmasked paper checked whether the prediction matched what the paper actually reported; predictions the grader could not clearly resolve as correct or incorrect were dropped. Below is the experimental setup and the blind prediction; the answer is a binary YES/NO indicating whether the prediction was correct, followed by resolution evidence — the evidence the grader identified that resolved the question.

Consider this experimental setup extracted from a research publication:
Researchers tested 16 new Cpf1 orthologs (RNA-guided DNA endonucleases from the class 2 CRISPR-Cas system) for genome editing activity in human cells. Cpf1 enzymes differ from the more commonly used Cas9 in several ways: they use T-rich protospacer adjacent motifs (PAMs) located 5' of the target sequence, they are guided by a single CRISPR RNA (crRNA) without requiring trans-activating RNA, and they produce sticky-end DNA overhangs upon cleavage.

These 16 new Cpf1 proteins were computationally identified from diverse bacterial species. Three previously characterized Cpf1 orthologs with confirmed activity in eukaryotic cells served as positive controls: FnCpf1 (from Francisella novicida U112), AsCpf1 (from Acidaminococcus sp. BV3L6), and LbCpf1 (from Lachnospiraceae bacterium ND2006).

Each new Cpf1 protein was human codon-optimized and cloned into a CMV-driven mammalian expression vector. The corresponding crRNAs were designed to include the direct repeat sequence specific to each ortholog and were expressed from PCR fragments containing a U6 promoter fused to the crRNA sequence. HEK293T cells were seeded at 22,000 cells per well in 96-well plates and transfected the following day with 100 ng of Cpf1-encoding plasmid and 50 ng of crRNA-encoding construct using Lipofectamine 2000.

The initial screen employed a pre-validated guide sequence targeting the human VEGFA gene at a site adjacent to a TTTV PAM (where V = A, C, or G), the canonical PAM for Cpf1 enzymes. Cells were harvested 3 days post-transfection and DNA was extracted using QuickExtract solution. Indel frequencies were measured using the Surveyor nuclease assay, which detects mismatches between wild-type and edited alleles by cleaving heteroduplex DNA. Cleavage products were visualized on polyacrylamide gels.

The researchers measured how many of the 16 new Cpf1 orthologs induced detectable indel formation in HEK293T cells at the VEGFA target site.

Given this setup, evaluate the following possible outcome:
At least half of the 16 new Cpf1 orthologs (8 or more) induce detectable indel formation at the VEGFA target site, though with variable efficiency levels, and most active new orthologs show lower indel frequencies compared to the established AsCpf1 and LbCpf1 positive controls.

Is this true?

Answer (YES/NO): NO